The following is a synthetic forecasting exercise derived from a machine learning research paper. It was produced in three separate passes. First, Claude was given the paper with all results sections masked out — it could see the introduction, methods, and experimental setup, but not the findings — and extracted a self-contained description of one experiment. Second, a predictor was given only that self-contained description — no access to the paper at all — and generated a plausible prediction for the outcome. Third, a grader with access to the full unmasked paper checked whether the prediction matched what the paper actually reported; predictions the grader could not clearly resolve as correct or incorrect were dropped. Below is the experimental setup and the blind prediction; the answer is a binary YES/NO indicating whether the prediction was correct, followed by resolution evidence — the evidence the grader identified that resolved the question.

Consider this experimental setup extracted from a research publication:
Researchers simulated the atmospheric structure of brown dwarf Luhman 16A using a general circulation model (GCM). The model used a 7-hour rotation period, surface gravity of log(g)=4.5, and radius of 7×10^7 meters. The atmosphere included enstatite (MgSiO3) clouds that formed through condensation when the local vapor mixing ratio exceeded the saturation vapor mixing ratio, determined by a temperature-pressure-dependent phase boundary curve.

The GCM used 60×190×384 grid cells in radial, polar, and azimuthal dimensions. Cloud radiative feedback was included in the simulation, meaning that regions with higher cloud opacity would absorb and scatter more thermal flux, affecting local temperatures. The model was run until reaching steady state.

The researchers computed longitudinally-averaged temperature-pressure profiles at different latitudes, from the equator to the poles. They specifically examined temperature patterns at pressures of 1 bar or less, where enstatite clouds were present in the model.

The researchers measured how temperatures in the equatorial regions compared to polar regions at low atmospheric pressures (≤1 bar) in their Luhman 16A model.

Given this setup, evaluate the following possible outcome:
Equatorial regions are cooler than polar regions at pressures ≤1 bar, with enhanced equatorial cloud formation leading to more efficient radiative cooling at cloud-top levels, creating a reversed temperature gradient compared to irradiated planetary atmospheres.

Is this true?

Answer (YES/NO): NO